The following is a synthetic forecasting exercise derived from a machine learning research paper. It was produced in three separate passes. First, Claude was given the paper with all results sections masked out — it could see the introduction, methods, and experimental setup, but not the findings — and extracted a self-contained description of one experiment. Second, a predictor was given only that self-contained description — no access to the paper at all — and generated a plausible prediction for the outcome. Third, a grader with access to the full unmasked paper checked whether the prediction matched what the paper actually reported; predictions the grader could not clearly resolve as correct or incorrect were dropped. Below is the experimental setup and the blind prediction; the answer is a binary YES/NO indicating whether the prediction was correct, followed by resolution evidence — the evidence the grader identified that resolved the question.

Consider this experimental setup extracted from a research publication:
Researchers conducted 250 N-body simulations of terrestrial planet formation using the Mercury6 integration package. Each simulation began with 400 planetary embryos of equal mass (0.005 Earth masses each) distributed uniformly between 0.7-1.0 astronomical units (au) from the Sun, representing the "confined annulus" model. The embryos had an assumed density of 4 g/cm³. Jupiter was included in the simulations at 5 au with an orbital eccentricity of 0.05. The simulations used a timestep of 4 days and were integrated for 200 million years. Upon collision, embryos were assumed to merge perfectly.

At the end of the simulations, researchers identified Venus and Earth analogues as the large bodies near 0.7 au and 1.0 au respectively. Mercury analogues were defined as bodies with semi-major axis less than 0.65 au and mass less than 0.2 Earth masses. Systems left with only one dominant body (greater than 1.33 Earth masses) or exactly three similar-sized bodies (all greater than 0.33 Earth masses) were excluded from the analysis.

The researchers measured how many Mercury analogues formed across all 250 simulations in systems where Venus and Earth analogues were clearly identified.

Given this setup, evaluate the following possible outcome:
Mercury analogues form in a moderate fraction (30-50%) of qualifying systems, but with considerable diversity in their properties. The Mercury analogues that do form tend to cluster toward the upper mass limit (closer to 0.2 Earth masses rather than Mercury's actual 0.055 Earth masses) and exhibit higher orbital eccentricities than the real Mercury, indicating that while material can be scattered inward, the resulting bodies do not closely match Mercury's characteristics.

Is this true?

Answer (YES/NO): NO